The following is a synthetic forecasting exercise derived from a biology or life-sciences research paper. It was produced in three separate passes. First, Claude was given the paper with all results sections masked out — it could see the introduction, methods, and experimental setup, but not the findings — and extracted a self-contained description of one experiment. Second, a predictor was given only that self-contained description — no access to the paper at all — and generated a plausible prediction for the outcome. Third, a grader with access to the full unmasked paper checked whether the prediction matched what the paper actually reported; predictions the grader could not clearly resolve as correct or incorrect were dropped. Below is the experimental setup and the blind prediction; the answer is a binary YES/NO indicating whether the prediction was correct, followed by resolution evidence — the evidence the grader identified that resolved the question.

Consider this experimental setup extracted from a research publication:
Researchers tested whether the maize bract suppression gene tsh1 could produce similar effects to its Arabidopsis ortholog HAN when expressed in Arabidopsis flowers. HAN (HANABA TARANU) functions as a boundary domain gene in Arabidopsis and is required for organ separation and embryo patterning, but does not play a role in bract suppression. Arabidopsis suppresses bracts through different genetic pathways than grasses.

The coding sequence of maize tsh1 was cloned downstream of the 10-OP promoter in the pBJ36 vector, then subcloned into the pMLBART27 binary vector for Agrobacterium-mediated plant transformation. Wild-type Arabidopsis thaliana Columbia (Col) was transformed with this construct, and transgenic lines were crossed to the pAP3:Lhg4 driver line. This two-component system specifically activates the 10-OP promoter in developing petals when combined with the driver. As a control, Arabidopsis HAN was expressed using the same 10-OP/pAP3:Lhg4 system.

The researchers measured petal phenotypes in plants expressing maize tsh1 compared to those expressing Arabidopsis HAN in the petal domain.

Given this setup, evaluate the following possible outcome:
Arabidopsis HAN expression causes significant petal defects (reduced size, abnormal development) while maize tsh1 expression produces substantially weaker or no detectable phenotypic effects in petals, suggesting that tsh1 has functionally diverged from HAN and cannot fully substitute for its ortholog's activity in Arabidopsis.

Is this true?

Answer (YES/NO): NO